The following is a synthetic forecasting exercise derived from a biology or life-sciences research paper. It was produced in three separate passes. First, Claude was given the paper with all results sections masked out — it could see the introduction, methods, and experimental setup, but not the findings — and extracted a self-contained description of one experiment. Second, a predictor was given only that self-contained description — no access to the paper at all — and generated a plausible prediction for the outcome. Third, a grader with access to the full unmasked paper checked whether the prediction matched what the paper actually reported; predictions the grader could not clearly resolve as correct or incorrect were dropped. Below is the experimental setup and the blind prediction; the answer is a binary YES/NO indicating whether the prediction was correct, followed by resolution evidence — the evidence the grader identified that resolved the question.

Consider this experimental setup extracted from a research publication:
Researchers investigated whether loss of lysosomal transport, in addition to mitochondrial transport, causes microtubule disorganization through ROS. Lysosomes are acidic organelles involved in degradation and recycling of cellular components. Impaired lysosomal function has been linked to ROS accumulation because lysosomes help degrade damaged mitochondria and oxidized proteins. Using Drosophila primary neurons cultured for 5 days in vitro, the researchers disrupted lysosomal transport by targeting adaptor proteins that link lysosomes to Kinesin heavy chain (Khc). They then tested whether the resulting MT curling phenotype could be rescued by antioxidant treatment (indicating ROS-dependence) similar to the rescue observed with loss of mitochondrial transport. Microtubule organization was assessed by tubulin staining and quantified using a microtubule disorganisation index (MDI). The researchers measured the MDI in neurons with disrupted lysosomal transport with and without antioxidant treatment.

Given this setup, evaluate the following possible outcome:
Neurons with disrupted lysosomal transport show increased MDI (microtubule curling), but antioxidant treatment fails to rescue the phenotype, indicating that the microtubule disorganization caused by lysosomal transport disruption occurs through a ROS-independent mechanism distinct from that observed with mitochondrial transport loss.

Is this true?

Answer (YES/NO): NO